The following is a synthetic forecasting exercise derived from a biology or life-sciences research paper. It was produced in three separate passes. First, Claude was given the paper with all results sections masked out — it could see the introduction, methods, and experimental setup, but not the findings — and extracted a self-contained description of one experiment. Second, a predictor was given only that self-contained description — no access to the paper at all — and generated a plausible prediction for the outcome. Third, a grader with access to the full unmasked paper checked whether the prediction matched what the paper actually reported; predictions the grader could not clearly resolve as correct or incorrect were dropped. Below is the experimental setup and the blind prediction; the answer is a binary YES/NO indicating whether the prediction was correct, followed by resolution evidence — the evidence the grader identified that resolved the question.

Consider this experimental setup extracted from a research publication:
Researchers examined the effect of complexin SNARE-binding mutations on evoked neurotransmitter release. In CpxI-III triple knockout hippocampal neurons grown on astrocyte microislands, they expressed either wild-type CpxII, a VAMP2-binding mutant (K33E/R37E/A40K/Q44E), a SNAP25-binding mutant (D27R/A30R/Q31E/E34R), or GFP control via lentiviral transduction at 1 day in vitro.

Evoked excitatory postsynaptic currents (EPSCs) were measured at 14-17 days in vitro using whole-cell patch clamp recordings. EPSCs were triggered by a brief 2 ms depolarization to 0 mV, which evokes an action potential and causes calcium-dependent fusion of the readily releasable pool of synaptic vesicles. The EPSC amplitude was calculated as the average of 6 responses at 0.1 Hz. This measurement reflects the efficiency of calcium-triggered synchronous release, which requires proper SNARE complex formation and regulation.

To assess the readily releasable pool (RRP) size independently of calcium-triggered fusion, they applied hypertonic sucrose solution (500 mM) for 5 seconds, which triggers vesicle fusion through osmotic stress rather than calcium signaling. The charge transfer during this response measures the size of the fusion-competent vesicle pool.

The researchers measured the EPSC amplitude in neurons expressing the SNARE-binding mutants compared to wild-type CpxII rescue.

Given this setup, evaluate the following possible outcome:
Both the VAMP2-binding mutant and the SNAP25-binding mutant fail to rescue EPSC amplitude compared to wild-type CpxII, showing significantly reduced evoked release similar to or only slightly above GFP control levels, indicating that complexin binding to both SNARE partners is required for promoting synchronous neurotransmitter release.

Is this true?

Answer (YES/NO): NO